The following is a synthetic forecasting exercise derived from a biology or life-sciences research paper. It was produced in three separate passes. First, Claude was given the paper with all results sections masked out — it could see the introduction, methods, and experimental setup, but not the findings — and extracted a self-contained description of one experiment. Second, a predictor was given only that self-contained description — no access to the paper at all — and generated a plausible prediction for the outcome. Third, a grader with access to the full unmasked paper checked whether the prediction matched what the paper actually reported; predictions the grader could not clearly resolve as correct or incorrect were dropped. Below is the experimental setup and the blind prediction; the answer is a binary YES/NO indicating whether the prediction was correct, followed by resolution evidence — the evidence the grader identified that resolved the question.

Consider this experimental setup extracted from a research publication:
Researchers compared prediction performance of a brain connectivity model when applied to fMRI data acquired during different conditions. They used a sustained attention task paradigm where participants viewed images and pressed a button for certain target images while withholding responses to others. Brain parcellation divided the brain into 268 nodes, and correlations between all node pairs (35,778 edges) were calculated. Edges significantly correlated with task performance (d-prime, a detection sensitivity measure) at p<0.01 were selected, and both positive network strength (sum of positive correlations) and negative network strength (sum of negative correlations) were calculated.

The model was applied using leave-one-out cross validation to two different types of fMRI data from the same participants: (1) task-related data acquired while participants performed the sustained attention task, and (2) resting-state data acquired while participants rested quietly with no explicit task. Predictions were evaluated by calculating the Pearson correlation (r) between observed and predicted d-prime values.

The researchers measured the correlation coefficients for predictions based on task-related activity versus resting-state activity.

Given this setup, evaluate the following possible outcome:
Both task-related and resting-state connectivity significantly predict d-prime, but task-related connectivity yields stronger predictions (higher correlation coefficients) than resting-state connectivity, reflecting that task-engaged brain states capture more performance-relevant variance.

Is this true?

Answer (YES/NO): YES